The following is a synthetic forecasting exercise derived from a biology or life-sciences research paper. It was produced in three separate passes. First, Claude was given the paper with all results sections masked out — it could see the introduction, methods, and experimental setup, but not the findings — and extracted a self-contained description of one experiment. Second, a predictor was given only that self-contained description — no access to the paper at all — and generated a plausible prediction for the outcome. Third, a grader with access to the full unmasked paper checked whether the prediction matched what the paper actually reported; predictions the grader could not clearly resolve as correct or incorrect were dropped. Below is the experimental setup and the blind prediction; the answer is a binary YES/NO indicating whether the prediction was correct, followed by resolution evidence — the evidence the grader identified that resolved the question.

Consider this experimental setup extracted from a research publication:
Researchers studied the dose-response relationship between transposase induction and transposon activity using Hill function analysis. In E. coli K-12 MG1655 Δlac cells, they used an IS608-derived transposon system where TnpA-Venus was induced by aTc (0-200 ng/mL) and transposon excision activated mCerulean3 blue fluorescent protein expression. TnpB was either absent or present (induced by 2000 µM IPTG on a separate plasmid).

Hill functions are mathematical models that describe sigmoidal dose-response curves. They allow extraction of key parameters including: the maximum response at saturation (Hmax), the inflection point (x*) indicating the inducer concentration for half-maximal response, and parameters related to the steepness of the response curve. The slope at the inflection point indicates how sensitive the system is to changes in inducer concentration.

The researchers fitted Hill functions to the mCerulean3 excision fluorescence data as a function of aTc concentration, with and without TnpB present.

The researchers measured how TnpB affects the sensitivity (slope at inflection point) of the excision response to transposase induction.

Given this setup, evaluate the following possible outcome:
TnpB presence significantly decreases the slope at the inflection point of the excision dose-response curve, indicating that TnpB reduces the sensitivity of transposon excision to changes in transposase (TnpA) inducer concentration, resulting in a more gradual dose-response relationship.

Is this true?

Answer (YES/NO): NO